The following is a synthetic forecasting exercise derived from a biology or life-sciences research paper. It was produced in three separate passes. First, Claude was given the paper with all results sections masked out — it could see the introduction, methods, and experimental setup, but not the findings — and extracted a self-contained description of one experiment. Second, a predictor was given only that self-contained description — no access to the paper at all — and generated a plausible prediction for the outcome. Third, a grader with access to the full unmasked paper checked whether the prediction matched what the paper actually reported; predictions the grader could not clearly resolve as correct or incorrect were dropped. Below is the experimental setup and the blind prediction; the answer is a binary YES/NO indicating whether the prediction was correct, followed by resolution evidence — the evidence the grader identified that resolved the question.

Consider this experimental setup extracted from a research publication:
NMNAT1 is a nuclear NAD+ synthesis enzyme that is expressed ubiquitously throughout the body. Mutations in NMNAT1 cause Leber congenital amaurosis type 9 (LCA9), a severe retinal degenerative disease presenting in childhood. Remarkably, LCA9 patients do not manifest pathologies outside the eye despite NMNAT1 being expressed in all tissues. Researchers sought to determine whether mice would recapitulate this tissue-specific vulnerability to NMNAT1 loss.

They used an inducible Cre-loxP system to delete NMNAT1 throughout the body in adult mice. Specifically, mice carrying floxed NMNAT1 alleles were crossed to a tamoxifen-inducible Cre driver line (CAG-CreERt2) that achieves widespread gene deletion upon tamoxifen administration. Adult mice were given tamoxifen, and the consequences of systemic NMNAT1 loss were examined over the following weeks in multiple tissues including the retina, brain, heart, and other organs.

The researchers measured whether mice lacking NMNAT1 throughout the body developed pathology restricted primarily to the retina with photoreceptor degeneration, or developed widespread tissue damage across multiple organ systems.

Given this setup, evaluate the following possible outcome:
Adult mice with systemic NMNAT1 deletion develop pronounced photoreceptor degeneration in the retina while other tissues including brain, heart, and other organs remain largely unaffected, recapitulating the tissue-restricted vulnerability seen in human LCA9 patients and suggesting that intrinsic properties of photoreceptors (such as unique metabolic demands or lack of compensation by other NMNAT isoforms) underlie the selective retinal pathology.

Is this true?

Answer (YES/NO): YES